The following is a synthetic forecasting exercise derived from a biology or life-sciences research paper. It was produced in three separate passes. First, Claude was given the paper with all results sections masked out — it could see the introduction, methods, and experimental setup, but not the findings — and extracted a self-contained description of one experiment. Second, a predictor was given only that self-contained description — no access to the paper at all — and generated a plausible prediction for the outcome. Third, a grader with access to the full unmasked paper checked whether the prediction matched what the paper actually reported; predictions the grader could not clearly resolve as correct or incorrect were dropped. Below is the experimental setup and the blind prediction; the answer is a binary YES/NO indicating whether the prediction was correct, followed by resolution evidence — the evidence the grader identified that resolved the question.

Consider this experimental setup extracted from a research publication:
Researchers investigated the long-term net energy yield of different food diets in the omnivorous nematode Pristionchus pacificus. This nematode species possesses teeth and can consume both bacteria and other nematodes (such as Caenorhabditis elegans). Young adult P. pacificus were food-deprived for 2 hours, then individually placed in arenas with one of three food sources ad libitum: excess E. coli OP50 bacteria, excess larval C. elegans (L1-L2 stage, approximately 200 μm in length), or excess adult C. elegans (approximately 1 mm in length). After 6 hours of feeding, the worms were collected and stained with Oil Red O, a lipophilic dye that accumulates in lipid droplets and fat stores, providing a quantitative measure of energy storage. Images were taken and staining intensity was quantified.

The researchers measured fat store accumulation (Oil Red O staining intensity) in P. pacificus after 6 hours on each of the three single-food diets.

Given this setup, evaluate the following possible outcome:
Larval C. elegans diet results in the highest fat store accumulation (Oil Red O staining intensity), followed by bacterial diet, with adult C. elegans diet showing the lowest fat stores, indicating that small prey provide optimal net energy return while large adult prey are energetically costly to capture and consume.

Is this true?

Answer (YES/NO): NO